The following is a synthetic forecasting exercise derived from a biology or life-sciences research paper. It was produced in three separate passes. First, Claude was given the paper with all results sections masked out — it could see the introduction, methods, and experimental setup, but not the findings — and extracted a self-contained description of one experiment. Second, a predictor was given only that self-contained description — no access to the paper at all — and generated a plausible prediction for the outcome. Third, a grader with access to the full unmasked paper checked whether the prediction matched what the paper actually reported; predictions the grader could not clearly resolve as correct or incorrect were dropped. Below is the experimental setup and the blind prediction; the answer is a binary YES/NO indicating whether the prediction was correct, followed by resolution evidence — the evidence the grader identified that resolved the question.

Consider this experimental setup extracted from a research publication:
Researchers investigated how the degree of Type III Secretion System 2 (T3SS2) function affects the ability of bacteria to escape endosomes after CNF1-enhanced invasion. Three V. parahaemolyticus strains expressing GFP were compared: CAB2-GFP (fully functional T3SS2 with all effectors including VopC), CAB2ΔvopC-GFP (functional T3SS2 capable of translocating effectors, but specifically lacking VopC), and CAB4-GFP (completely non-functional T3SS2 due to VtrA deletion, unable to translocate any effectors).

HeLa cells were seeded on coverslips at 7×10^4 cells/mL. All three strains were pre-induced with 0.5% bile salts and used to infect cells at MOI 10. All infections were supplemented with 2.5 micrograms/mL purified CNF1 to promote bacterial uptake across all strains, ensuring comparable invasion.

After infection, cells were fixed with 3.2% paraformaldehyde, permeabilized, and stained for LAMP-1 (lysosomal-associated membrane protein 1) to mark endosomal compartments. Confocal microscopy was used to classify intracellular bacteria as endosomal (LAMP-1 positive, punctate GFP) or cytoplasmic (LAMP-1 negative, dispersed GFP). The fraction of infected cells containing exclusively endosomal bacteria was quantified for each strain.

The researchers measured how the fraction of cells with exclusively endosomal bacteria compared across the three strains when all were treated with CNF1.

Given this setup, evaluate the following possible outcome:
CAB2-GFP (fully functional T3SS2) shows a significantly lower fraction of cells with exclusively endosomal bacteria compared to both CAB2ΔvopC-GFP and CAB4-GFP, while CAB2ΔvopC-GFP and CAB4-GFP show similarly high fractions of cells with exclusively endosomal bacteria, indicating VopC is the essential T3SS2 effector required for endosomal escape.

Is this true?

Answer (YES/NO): NO